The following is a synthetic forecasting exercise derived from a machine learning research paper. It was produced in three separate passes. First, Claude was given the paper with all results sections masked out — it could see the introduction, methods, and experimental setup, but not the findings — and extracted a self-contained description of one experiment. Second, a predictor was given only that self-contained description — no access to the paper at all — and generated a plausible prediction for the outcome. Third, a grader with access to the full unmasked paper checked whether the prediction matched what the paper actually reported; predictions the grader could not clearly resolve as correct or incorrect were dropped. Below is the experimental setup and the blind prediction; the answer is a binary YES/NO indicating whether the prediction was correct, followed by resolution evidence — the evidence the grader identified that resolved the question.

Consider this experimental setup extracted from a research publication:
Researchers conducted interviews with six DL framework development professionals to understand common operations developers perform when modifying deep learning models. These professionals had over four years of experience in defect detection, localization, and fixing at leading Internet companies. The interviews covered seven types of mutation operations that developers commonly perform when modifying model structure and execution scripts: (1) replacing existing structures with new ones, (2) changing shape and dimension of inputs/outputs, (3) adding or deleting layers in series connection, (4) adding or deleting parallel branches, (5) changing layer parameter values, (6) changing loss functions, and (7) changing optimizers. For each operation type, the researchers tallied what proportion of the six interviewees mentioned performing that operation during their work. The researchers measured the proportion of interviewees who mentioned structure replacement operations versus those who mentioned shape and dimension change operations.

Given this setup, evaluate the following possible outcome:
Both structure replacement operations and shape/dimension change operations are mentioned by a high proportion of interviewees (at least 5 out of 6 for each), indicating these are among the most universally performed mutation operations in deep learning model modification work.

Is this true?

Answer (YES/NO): NO